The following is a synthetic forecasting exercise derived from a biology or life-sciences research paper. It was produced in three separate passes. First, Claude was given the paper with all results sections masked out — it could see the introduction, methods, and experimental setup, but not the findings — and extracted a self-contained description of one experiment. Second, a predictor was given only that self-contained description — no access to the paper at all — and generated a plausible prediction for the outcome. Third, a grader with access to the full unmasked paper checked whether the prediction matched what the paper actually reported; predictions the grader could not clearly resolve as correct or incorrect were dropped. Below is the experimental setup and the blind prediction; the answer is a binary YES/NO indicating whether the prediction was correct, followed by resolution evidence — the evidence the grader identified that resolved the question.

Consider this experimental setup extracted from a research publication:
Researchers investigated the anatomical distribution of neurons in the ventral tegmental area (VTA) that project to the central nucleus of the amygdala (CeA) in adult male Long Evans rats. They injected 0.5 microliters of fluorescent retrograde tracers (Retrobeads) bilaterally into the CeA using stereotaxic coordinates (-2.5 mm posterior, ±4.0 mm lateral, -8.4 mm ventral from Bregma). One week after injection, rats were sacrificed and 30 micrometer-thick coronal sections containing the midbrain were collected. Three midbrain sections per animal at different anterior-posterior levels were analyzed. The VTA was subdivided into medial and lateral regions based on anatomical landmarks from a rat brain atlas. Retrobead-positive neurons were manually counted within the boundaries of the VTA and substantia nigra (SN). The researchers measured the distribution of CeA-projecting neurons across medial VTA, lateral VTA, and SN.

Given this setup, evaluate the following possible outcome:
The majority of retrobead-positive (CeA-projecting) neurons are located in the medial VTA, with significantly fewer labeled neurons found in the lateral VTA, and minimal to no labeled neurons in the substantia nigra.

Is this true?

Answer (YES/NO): NO